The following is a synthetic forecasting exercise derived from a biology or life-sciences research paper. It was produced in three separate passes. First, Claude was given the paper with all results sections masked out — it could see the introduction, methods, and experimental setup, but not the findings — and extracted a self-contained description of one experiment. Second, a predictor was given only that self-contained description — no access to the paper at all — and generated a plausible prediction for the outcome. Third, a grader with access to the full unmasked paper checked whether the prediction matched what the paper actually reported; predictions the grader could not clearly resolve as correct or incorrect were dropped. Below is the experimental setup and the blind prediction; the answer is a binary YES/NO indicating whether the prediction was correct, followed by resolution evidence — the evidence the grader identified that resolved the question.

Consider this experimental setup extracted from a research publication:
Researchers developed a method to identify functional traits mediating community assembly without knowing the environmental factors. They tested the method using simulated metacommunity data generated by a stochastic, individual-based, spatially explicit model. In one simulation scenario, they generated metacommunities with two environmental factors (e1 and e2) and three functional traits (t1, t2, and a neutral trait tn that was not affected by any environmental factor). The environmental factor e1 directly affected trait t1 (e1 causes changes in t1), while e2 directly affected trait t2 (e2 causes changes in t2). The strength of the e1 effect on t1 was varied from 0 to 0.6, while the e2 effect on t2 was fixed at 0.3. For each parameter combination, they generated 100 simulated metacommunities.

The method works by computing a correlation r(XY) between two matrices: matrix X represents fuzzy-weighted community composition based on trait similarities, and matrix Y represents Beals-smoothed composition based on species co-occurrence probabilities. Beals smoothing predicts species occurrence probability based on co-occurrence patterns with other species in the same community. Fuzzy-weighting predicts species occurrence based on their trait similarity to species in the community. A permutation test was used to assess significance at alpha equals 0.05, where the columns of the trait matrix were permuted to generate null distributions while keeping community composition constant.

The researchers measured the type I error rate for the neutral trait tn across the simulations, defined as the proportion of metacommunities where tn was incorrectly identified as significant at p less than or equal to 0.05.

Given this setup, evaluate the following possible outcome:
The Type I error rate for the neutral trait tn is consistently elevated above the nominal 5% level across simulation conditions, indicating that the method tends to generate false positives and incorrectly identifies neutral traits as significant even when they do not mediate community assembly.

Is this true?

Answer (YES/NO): NO